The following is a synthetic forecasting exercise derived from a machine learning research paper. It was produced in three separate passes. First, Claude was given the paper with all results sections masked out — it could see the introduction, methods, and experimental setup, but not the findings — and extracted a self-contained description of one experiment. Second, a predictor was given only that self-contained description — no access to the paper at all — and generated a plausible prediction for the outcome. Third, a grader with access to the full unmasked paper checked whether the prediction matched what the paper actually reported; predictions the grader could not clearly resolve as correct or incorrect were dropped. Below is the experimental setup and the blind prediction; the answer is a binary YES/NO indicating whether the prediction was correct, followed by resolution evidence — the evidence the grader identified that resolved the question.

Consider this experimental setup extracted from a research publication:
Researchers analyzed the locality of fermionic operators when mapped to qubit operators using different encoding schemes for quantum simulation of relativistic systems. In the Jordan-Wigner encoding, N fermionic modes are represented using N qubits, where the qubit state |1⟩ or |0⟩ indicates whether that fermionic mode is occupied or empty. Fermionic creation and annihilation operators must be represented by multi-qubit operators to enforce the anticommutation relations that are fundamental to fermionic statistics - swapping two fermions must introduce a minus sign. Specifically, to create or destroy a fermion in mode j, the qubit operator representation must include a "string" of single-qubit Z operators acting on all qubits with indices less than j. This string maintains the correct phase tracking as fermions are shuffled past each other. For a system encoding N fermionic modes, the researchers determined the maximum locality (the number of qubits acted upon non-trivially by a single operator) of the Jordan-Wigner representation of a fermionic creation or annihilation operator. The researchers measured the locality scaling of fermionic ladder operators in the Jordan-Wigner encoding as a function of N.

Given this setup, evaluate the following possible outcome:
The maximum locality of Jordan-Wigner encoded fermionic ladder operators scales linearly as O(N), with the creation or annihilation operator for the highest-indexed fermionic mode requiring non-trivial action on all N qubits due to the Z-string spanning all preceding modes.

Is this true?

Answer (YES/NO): YES